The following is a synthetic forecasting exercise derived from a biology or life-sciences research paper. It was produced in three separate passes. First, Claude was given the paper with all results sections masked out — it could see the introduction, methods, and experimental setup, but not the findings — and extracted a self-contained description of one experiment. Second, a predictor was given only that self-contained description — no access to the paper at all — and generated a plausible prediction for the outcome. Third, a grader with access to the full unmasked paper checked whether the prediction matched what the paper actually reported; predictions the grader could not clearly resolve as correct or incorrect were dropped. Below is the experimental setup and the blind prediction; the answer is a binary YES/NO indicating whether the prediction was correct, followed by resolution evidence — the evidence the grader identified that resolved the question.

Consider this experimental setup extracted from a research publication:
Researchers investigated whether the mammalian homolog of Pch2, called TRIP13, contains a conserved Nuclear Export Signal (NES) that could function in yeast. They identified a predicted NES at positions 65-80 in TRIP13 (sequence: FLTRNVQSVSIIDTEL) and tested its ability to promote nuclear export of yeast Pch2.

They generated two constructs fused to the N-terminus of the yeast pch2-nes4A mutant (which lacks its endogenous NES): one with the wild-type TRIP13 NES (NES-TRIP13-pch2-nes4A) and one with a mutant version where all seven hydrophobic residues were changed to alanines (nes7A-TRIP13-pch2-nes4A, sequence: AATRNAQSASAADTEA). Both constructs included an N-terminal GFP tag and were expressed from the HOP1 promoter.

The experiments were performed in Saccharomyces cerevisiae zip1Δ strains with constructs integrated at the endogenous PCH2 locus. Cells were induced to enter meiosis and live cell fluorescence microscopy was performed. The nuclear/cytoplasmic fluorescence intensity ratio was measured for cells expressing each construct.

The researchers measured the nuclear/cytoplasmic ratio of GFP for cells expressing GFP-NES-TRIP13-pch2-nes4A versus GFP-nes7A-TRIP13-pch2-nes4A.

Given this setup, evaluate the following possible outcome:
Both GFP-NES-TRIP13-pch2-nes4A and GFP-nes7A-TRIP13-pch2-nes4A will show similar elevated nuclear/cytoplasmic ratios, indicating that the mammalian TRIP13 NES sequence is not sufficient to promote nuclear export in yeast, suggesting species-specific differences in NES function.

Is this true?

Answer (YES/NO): NO